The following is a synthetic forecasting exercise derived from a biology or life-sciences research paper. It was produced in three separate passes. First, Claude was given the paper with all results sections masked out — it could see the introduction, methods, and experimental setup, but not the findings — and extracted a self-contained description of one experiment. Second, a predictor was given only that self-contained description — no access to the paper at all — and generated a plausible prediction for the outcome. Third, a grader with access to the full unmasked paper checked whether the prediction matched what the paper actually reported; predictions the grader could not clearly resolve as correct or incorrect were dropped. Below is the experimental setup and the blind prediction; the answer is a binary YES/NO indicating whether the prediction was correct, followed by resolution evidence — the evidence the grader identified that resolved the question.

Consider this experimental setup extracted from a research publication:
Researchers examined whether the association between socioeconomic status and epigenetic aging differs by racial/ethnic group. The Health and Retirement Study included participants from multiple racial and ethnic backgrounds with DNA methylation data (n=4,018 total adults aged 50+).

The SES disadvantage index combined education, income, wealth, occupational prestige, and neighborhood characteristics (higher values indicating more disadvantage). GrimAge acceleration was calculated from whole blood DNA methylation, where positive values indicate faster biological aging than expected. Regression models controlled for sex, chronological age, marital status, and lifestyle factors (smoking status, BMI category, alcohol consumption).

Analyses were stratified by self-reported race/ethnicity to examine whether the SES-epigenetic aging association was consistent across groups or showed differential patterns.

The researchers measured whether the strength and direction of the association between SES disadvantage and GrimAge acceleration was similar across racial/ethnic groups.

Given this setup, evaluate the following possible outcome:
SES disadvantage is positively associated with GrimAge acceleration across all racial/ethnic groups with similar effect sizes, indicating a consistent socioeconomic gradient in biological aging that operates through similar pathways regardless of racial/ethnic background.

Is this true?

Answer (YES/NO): YES